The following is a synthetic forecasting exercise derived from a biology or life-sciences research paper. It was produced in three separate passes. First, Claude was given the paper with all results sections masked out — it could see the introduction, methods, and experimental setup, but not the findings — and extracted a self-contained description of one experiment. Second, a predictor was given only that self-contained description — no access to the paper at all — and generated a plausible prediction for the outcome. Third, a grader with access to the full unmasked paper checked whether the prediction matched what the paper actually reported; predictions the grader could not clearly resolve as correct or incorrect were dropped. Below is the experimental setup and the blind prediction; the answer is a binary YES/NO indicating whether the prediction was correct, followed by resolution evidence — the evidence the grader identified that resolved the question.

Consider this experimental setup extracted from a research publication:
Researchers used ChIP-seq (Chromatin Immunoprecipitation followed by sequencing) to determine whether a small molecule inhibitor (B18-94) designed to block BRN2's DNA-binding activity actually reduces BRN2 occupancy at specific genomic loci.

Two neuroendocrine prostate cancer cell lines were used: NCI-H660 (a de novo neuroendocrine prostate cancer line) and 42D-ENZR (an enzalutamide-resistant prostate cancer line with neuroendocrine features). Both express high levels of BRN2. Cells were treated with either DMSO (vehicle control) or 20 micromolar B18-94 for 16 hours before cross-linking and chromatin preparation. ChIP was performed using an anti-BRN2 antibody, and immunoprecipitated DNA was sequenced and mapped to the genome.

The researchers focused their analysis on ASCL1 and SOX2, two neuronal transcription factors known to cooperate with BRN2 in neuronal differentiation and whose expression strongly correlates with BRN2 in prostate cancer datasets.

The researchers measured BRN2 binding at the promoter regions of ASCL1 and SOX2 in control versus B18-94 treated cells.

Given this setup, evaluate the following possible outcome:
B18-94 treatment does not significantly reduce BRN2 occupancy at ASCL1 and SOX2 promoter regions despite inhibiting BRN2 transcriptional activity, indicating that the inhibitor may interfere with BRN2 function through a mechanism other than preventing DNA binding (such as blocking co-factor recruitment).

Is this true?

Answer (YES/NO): NO